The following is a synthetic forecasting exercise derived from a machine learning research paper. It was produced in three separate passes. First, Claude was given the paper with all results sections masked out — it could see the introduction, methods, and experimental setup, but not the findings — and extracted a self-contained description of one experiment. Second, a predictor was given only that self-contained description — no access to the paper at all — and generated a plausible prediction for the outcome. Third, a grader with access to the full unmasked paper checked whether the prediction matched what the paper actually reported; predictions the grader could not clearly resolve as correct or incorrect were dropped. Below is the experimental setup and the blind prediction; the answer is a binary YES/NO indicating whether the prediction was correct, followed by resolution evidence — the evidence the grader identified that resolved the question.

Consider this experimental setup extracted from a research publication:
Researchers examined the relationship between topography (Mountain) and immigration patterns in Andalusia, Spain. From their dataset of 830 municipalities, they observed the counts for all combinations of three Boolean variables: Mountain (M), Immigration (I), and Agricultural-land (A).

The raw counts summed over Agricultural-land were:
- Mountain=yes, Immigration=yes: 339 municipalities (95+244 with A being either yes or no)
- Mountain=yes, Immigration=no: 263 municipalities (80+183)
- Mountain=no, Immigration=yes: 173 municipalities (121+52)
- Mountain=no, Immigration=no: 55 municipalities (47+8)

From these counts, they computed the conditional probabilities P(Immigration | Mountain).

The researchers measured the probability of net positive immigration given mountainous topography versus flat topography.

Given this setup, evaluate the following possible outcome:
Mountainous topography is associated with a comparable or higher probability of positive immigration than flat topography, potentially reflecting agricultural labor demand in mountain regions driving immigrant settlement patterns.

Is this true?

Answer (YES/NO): NO